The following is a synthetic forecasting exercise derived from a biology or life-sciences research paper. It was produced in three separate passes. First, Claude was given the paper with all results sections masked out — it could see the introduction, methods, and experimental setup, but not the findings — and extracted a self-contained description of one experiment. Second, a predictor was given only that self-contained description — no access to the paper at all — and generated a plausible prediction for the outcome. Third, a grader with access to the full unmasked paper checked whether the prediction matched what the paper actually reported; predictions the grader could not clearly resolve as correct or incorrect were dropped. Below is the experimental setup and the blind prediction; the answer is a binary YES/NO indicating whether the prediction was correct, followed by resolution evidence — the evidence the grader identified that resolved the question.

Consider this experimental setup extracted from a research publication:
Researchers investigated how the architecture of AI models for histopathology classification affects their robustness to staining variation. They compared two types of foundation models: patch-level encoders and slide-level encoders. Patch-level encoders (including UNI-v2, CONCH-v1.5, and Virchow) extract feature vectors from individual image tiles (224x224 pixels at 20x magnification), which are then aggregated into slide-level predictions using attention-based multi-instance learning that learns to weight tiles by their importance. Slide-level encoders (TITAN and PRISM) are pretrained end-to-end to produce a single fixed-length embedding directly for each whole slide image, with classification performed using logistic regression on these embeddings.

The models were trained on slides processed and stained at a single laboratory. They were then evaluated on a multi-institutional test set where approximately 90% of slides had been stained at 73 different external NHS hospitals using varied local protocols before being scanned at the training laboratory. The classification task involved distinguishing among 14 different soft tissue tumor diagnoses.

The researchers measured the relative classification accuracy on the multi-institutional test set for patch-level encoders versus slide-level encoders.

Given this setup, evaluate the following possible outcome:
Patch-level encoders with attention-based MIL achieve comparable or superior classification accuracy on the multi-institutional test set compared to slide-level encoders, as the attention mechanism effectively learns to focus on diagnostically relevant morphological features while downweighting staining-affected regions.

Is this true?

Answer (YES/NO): NO